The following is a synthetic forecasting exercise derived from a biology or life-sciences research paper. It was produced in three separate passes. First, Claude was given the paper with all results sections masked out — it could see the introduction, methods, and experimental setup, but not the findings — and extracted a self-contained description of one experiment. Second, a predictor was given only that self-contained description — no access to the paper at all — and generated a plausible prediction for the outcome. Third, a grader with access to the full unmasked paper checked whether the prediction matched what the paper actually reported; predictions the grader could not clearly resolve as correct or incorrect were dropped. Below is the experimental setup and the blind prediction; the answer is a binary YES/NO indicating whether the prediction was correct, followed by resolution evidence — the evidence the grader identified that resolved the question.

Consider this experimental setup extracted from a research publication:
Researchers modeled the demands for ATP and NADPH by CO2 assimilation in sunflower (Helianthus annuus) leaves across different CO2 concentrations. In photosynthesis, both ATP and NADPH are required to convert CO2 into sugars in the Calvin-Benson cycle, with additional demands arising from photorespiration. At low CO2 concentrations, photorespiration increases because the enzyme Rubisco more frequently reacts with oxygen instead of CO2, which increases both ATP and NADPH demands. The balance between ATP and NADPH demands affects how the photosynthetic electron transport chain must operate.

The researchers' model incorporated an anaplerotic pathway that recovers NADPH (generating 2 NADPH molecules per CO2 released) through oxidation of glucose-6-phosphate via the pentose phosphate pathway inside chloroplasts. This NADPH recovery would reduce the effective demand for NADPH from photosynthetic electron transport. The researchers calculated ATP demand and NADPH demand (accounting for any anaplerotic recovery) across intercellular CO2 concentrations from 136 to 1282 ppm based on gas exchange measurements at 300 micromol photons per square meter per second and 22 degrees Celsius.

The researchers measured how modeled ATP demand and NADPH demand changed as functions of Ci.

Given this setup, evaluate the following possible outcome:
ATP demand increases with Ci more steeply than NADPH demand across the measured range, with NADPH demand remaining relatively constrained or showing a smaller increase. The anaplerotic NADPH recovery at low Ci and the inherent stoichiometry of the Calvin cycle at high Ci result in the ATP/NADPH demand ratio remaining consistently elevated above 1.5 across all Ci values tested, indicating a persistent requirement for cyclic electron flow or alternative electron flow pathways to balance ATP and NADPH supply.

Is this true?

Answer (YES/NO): NO